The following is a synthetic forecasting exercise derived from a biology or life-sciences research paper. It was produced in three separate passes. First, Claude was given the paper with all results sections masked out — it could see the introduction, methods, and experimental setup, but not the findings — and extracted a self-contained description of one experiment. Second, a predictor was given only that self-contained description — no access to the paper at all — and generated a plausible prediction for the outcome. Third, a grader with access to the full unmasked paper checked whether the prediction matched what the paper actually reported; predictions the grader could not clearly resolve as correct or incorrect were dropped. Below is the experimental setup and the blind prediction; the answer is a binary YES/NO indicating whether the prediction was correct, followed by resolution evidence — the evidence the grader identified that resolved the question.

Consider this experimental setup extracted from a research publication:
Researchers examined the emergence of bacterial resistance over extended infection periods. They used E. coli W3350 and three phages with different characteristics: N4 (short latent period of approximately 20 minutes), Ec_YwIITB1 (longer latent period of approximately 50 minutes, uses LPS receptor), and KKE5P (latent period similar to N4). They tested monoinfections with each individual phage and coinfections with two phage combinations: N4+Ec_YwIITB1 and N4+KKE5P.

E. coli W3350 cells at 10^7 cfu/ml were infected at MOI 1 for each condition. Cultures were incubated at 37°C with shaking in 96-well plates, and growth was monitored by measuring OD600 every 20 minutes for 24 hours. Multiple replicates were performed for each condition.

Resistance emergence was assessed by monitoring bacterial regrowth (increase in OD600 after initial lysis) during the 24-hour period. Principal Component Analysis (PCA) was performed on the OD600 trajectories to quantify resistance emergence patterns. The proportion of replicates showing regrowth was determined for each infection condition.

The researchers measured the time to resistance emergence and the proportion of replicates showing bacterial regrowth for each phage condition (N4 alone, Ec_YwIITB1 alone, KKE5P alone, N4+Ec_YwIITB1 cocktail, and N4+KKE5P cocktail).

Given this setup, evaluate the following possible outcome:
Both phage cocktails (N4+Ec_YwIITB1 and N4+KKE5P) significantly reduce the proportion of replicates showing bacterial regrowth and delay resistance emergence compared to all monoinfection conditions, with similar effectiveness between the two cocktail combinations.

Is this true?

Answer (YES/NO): NO